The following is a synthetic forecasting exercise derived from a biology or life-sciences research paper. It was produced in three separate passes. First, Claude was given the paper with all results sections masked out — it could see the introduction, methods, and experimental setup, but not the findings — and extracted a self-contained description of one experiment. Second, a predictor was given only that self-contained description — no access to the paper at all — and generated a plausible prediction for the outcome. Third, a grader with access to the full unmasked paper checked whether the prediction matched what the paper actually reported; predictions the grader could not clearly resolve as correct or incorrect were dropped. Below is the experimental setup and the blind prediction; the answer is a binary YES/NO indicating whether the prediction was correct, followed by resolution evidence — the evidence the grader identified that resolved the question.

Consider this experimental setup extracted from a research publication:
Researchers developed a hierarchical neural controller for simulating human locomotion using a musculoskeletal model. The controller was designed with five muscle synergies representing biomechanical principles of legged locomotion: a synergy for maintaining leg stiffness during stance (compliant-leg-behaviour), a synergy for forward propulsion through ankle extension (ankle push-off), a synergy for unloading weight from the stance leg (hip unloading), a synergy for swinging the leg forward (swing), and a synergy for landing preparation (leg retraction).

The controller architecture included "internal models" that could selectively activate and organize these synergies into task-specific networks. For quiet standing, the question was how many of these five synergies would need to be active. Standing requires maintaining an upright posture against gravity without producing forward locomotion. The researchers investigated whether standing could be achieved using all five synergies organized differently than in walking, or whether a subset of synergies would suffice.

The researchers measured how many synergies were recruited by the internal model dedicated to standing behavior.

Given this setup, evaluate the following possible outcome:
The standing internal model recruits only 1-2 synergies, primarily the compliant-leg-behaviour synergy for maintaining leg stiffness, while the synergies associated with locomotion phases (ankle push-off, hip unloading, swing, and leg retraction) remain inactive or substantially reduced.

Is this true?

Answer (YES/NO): YES